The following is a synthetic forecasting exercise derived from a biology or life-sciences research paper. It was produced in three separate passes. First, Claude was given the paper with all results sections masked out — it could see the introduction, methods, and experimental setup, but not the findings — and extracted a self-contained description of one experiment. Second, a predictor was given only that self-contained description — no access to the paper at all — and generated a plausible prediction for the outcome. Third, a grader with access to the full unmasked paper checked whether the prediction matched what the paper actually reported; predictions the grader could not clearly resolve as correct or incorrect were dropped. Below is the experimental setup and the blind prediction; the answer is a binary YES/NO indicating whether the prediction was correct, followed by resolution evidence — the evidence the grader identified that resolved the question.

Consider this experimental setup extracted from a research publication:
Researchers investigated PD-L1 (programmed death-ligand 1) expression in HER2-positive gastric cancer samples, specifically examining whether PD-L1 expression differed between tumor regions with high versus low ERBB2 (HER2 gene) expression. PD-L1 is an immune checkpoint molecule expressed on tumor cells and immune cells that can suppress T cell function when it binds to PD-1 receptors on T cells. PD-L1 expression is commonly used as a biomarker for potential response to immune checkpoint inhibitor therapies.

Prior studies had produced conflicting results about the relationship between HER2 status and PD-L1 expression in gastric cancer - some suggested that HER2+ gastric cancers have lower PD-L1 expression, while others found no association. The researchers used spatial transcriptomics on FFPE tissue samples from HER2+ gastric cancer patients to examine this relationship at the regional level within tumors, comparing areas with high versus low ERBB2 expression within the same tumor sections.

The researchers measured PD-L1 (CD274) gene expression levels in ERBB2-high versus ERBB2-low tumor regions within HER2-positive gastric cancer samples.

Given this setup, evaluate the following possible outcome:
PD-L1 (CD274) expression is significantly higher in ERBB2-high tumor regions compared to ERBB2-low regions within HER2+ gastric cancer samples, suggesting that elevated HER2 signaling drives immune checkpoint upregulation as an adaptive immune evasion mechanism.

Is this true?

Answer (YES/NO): NO